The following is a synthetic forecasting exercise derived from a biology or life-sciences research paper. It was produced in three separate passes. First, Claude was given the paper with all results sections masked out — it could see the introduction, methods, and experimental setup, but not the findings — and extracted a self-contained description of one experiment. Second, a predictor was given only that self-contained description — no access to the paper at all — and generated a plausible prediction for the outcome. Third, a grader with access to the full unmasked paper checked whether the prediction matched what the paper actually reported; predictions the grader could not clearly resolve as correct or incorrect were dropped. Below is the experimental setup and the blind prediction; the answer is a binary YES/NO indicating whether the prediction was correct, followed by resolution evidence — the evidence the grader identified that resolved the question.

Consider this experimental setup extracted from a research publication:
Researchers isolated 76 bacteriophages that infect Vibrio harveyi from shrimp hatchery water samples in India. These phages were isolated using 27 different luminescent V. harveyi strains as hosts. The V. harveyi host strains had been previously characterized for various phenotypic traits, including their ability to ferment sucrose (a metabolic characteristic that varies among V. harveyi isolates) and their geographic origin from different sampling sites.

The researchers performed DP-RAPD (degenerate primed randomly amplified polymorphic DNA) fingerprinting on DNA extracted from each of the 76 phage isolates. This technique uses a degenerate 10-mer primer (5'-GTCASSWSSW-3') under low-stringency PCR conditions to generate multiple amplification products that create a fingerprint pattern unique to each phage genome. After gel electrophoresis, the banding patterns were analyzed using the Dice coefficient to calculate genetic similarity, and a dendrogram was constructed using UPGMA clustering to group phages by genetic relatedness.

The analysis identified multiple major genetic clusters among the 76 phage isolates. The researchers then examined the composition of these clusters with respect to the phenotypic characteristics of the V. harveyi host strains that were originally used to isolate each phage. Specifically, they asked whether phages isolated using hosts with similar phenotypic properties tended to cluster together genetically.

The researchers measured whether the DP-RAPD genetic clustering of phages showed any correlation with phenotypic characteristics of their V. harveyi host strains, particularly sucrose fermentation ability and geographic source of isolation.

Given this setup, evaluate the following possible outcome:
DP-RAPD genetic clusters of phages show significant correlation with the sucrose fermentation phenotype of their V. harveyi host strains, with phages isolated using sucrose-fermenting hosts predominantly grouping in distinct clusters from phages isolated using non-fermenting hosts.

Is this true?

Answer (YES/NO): NO